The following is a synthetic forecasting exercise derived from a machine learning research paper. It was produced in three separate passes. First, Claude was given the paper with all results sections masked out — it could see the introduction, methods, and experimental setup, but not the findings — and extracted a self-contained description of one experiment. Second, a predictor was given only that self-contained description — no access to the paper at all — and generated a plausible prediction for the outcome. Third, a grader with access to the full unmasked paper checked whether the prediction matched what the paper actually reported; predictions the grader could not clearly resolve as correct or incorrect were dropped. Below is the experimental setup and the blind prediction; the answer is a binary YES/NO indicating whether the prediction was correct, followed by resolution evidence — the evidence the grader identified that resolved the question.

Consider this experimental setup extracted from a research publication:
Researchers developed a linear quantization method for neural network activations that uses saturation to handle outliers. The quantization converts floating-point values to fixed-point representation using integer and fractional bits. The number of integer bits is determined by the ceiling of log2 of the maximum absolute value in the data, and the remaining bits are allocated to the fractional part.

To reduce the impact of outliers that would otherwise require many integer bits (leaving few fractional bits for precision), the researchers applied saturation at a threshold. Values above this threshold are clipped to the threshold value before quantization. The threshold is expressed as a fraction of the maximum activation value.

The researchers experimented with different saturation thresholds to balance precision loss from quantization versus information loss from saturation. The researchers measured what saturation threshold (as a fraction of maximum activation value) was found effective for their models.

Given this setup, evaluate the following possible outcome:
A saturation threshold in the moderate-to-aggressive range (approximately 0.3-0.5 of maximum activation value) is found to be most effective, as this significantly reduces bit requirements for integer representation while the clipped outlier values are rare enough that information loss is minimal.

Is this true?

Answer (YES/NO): NO